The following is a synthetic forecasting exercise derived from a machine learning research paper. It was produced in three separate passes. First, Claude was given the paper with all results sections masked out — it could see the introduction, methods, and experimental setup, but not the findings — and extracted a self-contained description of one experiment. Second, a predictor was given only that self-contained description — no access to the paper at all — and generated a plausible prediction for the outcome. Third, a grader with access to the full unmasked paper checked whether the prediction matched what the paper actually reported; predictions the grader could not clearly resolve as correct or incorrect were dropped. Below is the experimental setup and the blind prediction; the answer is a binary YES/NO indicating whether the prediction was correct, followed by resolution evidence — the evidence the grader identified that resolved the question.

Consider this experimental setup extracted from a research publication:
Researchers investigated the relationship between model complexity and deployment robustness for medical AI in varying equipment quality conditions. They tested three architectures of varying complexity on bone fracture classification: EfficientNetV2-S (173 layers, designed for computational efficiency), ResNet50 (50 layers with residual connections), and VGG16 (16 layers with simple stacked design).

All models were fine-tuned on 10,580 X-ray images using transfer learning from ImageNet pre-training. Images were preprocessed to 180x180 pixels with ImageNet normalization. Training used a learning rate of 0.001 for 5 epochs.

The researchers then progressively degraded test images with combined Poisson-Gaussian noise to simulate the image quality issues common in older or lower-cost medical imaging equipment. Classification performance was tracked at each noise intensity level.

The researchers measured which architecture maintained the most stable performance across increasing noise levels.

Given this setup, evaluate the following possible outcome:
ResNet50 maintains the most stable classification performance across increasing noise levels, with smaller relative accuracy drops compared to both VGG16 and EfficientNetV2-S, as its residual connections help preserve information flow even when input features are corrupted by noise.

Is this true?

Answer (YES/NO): NO